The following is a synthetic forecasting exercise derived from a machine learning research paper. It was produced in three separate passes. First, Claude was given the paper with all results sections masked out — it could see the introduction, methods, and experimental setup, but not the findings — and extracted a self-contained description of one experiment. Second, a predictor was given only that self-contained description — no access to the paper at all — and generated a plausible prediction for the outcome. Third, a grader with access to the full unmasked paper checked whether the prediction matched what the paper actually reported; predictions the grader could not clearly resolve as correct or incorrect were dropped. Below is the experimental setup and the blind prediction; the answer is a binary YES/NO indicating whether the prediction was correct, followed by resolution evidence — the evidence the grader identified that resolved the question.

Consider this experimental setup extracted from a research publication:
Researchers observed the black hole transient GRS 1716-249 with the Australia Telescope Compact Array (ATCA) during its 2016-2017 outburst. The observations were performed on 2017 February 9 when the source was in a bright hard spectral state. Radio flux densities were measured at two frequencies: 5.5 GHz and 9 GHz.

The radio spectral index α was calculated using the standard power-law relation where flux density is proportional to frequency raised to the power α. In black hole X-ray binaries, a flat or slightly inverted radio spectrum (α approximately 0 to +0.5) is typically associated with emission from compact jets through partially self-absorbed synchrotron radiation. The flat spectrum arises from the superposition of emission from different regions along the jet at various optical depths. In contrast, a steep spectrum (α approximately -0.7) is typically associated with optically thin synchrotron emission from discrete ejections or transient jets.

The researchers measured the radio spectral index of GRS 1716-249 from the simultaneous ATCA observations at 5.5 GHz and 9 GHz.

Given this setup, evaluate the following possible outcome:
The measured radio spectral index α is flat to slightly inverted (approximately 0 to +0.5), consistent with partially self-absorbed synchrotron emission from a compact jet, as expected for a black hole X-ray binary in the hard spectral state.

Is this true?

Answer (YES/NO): NO